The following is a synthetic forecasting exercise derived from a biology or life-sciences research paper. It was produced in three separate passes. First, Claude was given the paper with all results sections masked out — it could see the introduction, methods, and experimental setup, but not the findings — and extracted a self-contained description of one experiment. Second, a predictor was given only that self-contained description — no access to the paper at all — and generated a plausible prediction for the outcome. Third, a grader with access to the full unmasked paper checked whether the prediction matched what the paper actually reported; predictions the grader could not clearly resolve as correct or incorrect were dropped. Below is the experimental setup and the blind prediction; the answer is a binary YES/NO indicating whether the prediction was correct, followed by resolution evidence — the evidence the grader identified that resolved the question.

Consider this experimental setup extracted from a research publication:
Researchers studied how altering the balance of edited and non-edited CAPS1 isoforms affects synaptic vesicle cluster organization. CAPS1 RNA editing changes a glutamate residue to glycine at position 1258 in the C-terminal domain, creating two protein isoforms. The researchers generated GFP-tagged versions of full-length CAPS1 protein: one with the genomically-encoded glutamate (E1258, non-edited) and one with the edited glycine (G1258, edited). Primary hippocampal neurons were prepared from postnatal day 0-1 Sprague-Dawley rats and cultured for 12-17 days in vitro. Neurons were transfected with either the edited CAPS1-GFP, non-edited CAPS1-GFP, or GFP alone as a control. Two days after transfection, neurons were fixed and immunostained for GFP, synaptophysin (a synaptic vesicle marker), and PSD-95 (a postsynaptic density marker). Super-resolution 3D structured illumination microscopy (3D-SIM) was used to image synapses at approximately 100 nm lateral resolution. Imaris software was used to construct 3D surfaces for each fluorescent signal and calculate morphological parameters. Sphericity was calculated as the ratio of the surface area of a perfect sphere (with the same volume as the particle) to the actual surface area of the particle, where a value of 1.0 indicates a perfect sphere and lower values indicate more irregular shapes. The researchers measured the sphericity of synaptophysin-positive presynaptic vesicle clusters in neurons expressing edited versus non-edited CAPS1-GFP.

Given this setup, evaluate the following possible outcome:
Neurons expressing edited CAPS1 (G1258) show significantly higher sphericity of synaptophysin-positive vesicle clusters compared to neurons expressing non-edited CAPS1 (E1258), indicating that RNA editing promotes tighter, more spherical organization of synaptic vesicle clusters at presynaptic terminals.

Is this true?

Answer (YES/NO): YES